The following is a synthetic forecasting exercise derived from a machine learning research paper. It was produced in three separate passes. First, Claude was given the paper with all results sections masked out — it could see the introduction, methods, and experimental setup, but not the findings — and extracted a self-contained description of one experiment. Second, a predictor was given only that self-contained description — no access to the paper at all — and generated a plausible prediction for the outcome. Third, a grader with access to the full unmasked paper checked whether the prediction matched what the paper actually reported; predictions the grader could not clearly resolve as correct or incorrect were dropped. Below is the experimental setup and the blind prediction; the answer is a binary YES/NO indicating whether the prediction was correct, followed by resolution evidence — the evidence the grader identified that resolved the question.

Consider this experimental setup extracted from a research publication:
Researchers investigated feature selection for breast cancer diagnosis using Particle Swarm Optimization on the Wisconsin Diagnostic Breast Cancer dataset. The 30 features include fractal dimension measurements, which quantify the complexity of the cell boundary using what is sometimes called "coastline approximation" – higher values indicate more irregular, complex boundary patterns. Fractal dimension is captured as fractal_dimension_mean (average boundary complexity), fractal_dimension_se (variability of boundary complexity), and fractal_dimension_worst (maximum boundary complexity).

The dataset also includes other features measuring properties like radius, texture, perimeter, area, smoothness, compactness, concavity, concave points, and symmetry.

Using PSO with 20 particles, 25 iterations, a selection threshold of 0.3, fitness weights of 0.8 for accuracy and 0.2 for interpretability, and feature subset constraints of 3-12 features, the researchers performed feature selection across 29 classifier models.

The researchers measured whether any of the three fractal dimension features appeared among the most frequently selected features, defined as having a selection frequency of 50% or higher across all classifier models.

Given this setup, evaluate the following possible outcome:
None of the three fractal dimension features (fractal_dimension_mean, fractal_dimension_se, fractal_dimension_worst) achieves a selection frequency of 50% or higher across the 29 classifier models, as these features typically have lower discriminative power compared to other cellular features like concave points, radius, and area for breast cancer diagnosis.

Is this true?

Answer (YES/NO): YES